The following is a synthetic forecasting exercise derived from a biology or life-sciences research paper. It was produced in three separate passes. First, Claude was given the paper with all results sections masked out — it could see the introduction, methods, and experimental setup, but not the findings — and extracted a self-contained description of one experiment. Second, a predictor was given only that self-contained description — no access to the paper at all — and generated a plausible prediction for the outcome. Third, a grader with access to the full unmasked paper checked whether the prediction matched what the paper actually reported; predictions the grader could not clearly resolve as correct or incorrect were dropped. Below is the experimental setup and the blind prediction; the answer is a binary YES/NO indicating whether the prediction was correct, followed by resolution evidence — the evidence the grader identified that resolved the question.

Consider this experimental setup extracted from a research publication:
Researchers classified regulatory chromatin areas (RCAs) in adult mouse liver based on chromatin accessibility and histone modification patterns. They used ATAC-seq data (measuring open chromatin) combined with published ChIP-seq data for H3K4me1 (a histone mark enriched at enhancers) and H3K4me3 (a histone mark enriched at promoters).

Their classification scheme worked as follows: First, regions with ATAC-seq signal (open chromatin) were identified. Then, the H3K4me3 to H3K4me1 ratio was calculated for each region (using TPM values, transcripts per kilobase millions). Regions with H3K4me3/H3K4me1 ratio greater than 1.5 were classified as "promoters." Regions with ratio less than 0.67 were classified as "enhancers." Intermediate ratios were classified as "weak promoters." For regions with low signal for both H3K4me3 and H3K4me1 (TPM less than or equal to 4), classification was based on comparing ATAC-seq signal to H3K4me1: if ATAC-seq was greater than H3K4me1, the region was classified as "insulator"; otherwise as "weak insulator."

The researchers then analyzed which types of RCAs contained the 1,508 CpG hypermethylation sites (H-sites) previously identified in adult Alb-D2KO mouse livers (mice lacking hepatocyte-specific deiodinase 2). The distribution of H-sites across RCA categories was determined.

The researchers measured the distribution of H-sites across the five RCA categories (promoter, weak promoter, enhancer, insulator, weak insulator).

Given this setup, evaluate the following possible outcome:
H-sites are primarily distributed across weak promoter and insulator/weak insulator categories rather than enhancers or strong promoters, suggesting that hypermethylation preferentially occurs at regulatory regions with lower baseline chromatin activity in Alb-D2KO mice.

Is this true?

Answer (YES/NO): NO